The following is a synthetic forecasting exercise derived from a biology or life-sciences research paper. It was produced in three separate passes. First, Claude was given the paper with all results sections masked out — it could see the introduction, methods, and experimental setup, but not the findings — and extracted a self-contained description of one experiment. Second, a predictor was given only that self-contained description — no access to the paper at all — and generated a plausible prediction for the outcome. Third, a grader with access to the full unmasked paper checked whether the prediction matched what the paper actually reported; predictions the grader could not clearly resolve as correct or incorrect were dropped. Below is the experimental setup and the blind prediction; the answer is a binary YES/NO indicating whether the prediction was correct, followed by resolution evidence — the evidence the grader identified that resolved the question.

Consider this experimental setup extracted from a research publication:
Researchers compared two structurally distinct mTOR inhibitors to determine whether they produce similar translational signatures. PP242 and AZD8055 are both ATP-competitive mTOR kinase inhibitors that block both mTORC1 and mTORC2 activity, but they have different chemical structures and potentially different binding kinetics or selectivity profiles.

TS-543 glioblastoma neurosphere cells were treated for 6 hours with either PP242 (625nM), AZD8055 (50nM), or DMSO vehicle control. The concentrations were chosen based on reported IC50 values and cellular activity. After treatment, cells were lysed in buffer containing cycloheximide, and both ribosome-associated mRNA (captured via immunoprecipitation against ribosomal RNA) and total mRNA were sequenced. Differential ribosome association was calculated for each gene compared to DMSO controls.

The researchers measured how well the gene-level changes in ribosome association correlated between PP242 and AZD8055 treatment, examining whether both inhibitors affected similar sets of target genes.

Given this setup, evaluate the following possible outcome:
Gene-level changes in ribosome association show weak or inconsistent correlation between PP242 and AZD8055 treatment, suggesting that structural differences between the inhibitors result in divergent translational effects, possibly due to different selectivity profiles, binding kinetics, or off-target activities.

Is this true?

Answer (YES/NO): NO